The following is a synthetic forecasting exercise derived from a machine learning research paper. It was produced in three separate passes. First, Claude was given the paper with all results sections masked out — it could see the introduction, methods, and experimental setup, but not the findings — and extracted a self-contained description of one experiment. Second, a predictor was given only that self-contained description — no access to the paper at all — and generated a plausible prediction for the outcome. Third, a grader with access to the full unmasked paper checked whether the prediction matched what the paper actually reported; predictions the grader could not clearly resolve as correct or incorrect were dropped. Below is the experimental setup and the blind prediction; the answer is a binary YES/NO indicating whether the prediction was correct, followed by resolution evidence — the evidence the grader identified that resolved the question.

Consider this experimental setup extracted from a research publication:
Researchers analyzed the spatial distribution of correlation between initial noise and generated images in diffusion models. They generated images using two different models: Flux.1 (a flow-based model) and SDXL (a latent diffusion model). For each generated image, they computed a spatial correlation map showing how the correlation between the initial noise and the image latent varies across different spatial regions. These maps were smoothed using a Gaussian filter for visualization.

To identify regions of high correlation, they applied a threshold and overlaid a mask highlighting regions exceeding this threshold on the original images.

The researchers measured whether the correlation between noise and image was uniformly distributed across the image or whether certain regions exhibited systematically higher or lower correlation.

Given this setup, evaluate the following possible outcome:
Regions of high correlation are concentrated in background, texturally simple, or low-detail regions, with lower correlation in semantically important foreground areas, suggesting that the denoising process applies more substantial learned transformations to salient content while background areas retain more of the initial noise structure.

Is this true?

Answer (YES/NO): NO